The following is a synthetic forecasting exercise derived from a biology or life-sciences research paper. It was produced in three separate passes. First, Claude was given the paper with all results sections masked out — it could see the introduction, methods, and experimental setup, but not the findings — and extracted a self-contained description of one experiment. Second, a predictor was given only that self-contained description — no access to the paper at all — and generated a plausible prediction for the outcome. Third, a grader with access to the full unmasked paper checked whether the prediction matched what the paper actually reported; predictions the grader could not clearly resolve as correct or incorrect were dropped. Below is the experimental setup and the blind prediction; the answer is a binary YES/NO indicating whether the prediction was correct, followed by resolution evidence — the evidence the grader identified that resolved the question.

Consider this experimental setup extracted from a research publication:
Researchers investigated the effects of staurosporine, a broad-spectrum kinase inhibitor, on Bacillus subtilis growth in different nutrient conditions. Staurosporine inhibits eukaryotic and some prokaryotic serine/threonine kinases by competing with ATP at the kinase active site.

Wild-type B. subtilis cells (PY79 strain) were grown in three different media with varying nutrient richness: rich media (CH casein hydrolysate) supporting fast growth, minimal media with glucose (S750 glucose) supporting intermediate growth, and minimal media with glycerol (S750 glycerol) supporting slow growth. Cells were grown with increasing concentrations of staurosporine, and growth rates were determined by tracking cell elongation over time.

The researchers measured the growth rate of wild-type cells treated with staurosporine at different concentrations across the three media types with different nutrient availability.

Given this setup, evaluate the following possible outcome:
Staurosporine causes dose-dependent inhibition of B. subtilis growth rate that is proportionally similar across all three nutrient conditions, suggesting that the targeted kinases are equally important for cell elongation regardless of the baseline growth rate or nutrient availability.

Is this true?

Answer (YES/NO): NO